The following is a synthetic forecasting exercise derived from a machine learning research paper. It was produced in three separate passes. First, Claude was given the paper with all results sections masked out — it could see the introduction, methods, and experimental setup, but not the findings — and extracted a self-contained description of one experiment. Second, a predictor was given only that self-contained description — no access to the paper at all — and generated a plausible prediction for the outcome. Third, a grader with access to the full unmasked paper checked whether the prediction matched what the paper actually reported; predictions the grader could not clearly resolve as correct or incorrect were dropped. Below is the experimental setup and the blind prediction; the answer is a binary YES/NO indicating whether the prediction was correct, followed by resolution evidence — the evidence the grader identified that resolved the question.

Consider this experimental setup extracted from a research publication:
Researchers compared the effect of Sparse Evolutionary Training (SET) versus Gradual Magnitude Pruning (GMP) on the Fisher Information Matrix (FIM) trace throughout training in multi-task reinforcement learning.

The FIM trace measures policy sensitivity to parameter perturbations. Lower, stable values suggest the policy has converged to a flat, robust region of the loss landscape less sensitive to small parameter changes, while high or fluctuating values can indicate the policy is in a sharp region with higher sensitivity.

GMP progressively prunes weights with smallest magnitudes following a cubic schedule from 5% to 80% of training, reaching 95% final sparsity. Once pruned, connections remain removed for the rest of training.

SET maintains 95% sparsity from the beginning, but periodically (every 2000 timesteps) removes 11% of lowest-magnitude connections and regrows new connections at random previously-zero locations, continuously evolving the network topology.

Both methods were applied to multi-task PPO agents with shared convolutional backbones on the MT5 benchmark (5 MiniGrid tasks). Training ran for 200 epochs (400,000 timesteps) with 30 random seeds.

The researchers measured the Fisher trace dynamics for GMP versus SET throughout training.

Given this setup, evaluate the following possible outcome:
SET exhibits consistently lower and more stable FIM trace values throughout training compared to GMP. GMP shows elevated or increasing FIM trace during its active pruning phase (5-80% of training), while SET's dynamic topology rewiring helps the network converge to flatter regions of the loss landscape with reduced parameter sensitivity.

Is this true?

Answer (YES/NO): YES